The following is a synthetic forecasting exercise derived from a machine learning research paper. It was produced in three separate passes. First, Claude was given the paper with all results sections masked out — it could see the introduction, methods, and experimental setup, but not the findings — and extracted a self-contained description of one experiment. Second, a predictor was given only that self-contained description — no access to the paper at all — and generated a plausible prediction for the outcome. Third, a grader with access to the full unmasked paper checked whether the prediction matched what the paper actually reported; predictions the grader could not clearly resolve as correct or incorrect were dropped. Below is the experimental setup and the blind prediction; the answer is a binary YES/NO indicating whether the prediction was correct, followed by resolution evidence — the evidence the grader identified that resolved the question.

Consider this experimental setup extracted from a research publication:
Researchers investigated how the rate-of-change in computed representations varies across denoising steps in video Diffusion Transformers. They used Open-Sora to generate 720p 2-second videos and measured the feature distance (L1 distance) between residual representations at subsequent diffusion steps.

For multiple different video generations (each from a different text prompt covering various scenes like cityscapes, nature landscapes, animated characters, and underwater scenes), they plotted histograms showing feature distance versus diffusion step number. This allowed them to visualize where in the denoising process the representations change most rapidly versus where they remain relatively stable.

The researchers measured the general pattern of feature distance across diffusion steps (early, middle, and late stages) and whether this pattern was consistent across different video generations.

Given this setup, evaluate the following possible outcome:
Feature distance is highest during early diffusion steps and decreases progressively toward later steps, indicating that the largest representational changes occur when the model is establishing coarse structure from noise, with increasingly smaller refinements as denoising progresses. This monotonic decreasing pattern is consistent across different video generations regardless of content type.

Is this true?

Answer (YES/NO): NO